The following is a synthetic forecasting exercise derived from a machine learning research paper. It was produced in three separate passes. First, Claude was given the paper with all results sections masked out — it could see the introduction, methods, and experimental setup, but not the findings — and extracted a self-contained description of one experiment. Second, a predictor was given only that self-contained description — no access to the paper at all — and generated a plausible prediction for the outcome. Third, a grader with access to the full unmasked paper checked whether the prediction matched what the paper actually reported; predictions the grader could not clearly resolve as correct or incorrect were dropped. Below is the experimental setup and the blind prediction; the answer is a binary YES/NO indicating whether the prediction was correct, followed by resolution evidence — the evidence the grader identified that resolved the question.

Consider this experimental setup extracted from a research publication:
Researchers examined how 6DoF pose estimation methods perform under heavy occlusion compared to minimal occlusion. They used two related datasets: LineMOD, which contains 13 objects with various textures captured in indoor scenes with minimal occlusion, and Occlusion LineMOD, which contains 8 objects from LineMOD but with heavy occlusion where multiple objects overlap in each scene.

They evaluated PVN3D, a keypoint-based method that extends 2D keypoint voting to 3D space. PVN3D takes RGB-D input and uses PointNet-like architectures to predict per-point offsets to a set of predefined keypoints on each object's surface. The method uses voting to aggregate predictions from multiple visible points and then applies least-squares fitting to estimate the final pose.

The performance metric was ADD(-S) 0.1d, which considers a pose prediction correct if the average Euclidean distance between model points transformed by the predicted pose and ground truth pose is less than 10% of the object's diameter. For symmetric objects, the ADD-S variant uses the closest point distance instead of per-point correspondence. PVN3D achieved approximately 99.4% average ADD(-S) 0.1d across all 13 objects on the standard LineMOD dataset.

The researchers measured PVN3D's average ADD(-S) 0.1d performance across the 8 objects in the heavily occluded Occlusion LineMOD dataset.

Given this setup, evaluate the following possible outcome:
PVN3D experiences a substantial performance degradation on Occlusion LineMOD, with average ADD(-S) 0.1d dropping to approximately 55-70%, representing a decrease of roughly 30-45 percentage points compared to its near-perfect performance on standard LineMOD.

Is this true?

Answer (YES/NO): YES